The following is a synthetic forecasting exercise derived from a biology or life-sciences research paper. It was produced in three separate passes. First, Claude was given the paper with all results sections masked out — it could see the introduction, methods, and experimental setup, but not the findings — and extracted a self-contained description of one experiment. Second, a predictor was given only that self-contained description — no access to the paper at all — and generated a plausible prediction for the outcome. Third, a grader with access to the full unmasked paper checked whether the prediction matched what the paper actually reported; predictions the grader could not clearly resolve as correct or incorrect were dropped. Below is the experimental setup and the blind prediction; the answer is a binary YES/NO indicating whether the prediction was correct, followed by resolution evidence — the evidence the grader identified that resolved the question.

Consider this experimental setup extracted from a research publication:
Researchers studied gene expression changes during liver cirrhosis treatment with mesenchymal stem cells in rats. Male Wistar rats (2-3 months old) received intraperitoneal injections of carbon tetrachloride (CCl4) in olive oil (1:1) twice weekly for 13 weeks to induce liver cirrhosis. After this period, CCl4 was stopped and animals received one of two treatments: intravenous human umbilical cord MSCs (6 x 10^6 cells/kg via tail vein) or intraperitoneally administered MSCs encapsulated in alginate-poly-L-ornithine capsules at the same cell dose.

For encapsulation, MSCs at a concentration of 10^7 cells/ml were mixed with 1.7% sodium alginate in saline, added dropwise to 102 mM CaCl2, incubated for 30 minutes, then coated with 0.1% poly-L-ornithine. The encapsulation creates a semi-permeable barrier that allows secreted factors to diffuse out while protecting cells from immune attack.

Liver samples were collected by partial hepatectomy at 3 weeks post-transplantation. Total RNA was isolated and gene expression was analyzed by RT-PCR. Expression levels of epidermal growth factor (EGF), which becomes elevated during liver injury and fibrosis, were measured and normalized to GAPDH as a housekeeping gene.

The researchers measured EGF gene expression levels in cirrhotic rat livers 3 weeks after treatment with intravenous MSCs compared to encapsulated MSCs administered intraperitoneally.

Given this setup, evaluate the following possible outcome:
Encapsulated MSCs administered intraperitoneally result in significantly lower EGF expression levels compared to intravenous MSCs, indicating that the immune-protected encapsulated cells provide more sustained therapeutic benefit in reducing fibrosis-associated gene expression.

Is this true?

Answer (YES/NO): YES